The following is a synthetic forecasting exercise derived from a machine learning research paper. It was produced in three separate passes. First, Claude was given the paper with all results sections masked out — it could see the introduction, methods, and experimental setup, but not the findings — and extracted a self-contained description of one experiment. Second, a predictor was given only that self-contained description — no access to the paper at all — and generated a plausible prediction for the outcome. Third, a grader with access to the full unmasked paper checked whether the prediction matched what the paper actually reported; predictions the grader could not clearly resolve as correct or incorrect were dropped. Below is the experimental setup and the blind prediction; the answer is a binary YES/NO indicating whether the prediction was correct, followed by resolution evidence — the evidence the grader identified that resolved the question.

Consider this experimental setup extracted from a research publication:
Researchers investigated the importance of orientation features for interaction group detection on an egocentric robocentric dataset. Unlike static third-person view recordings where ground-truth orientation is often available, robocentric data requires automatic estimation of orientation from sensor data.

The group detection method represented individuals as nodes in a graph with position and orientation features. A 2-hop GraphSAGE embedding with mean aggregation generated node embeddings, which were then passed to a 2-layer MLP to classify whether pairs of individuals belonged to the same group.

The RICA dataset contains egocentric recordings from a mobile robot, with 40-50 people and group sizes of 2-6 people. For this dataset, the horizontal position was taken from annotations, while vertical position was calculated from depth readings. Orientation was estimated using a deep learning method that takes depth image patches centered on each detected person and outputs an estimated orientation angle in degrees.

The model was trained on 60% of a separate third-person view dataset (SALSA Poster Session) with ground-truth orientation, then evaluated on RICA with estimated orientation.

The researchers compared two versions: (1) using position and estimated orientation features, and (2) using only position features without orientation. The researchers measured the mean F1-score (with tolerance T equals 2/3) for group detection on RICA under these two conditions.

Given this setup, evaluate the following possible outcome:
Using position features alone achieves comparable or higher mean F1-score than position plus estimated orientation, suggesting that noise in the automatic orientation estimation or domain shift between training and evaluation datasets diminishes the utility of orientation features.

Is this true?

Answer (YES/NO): NO